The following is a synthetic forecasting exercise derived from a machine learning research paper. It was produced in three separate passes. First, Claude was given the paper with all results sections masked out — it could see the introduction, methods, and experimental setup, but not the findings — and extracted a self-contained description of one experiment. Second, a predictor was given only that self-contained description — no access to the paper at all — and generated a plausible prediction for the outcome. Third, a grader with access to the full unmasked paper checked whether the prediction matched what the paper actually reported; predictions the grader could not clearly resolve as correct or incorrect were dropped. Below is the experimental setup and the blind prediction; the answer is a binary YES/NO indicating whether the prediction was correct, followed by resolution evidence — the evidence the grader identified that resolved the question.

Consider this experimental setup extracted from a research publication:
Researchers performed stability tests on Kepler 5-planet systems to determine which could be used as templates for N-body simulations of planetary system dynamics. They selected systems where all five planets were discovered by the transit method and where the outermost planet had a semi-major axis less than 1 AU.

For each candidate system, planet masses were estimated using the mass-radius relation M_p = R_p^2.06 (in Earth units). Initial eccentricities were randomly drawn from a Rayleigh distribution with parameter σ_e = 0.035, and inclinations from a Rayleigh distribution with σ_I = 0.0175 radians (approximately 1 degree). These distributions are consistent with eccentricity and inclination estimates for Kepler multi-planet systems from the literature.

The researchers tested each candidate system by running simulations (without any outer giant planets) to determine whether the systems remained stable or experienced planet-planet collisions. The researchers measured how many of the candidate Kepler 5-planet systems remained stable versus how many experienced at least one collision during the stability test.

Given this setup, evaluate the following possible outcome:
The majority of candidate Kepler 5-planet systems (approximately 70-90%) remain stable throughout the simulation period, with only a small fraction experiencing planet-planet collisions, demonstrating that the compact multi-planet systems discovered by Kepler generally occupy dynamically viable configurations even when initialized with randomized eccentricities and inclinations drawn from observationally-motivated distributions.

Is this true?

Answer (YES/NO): NO